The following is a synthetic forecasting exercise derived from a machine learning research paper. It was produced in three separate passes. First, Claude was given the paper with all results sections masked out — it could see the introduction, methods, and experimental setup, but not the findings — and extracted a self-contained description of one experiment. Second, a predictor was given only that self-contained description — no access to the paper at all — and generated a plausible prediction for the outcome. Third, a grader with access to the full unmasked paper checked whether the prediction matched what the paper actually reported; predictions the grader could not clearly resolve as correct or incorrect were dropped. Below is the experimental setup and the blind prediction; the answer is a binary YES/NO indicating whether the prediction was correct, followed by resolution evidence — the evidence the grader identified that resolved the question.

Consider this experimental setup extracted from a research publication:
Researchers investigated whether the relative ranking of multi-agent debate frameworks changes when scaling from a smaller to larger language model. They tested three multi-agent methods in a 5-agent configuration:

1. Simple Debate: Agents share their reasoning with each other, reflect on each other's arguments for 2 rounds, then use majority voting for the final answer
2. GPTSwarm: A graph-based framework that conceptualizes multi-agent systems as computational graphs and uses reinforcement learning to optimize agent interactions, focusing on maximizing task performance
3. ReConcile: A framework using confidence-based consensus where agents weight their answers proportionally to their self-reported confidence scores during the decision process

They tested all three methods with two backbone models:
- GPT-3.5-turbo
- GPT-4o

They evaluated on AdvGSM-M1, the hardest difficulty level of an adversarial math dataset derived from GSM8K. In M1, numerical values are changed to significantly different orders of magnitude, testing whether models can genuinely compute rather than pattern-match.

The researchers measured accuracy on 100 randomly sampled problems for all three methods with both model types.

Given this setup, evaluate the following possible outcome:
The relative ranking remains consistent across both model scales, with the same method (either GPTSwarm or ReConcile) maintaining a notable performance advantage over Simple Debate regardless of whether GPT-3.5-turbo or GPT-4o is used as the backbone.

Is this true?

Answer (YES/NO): NO